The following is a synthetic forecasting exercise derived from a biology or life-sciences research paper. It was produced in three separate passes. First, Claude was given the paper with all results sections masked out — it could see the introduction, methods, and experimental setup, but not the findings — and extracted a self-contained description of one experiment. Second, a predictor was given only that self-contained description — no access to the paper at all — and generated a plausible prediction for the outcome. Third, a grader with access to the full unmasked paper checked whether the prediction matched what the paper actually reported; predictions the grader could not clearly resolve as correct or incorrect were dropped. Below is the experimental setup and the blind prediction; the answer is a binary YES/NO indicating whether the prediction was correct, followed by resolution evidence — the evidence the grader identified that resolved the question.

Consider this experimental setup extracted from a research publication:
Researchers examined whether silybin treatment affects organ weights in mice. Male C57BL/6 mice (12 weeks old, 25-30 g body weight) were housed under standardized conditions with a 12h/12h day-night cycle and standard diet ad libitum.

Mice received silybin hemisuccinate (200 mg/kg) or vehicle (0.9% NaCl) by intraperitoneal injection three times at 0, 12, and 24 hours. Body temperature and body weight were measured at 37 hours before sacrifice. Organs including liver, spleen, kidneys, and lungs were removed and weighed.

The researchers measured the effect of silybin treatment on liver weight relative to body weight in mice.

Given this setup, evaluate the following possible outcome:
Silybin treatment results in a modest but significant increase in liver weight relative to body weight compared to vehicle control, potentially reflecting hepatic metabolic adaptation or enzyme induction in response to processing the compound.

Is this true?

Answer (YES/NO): NO